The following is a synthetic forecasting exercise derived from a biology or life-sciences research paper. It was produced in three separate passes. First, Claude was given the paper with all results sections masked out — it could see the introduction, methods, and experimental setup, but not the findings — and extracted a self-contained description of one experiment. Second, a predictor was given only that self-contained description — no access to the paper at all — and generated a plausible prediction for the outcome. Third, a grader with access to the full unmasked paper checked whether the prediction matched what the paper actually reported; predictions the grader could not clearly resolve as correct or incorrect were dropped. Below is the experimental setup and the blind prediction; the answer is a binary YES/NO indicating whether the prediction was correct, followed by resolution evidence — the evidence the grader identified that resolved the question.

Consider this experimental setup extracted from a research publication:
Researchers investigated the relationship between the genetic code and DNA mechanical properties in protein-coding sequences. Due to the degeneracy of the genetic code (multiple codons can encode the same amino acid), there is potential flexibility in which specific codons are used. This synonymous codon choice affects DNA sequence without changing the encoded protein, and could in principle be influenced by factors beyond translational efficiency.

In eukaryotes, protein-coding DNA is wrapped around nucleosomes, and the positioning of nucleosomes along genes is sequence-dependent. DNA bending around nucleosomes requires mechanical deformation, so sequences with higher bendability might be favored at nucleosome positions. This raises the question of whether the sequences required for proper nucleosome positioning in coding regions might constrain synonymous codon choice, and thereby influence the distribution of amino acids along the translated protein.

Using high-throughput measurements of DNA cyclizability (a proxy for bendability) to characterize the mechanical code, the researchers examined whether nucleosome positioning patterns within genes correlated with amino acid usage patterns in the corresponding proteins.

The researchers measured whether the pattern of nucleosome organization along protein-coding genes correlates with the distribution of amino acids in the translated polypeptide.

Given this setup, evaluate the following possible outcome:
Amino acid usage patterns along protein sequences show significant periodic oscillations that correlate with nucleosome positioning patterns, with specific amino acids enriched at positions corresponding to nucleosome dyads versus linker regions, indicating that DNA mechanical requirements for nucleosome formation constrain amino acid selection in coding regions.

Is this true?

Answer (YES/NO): NO